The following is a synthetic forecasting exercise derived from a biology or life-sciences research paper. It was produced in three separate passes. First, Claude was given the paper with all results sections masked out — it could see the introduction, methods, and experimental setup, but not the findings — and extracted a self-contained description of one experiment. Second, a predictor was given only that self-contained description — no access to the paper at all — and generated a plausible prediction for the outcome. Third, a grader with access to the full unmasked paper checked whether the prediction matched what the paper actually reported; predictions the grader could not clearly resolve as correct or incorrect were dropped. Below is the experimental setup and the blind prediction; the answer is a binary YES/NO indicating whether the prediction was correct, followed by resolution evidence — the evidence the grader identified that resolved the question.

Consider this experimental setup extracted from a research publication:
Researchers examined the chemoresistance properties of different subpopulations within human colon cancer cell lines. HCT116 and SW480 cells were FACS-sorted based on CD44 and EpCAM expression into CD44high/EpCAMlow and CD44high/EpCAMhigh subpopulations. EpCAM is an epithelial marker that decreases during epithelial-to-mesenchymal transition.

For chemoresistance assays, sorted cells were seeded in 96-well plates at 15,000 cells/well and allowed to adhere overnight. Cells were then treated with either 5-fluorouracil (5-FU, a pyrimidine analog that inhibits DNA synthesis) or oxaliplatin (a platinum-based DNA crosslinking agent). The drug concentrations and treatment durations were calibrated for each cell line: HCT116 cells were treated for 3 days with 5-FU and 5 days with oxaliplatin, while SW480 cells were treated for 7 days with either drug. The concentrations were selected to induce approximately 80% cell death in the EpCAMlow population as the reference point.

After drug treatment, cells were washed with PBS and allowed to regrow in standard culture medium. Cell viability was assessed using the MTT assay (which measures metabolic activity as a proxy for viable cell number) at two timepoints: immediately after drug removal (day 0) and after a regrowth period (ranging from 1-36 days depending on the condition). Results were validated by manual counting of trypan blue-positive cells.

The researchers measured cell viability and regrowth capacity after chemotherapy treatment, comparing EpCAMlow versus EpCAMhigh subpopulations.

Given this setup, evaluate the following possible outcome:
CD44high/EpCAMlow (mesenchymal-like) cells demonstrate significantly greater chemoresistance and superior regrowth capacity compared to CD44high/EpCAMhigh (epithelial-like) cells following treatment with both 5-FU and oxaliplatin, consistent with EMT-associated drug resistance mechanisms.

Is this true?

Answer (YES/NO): YES